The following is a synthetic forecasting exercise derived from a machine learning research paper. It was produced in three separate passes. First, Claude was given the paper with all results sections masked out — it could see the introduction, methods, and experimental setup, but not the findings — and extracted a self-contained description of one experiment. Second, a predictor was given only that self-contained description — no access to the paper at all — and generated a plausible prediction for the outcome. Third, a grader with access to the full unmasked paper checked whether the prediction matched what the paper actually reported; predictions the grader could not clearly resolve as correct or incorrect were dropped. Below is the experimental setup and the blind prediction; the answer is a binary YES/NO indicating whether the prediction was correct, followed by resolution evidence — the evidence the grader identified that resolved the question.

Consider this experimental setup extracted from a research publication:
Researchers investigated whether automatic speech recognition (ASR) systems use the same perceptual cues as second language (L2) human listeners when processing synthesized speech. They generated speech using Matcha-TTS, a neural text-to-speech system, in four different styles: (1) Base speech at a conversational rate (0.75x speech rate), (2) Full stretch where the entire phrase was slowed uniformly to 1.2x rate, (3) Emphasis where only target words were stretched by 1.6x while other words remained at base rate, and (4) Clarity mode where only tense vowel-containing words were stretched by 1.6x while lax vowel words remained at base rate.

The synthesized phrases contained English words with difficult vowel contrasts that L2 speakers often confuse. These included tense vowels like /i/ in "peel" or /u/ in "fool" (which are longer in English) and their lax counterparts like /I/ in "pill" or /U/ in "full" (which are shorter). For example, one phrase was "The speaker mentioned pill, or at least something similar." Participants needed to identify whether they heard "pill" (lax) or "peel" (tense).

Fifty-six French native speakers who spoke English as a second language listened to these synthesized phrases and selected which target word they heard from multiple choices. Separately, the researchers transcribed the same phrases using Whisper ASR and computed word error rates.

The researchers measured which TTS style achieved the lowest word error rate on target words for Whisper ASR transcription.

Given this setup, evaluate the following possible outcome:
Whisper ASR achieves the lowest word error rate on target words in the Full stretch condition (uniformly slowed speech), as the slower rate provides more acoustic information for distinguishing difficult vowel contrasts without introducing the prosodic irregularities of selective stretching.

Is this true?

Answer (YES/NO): YES